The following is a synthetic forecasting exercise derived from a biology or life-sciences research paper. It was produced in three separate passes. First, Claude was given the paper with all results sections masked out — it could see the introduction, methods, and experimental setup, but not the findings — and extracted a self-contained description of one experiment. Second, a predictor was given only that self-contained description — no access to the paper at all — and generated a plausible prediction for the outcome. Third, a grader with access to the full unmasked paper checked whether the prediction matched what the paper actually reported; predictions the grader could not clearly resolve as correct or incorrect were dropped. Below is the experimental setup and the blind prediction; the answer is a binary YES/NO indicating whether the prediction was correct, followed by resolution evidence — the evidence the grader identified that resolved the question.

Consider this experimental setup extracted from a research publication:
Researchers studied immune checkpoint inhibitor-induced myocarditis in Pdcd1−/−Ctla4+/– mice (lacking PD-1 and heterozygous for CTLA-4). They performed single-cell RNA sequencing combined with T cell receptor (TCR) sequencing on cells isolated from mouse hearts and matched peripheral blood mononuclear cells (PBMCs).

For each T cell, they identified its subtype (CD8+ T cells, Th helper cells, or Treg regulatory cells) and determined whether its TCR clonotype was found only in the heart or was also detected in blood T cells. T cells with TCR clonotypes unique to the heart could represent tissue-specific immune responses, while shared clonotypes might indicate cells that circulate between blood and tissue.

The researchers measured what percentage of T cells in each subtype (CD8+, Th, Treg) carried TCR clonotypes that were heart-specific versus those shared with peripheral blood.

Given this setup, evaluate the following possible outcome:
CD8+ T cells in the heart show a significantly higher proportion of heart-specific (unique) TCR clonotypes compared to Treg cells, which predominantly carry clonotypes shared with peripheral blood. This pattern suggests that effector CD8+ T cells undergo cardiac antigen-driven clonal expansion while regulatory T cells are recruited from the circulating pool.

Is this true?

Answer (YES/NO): NO